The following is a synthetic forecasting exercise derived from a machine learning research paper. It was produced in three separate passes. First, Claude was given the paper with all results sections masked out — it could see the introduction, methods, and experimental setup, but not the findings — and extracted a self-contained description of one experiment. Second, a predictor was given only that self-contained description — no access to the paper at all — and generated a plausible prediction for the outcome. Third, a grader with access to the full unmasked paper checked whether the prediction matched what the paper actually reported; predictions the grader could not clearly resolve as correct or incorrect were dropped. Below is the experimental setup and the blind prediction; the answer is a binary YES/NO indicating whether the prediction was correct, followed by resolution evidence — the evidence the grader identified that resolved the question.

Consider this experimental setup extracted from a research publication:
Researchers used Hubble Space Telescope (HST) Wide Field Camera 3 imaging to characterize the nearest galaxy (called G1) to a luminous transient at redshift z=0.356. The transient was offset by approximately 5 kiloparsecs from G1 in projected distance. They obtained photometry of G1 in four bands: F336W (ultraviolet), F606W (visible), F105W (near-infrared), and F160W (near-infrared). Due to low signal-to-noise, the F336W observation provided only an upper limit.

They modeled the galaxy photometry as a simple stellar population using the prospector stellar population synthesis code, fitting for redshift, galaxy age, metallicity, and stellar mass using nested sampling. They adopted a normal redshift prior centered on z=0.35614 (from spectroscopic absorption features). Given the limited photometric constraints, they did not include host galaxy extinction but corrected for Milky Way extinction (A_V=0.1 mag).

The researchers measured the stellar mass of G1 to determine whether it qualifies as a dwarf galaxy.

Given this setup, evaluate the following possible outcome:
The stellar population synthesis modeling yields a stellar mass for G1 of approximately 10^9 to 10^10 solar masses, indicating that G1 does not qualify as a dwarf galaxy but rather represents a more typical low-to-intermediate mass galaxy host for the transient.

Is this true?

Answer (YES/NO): NO